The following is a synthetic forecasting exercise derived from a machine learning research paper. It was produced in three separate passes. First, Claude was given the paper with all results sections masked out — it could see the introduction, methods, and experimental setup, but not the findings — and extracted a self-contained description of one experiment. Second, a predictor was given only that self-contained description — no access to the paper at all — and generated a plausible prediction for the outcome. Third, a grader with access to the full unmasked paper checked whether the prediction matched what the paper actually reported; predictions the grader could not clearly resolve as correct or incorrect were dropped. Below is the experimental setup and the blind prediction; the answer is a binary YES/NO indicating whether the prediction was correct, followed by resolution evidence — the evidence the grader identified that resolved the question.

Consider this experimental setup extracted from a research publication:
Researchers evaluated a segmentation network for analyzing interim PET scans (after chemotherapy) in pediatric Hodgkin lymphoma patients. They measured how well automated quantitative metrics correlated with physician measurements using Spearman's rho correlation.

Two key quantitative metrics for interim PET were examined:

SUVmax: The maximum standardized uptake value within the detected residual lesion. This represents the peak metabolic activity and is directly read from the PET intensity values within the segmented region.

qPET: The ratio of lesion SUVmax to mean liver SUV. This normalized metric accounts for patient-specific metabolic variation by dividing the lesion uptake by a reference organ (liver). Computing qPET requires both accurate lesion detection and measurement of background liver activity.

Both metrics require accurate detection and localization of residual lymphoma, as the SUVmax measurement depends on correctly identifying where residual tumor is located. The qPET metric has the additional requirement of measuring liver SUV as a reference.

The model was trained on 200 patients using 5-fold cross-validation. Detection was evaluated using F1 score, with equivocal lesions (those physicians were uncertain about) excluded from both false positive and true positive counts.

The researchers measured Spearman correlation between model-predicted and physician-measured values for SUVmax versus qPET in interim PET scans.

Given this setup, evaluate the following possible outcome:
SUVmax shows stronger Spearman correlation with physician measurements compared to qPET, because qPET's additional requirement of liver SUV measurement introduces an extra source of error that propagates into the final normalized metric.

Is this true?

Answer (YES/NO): NO